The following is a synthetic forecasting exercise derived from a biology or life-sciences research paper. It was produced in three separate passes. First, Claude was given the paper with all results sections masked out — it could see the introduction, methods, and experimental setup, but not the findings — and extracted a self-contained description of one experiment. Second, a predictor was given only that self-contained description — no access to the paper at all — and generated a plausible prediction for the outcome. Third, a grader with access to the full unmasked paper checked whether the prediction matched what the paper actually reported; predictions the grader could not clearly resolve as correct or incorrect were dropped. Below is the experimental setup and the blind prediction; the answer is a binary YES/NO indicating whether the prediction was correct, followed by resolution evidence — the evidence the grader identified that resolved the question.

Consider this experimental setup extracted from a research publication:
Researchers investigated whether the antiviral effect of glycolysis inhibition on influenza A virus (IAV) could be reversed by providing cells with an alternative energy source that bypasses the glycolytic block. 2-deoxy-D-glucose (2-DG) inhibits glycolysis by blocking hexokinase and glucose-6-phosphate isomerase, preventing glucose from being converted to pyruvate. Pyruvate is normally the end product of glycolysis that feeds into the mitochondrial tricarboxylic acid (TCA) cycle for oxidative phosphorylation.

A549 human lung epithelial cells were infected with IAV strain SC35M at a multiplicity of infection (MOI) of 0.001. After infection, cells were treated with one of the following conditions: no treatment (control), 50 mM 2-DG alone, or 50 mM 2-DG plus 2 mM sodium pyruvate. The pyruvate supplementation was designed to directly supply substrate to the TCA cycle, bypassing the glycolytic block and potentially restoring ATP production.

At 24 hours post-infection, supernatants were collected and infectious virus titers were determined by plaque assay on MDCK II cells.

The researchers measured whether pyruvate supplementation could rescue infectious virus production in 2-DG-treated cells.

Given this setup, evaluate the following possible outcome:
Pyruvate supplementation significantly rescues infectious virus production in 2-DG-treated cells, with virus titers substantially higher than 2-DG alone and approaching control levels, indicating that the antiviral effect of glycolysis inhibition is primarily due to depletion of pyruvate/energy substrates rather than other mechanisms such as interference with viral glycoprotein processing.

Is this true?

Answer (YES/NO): NO